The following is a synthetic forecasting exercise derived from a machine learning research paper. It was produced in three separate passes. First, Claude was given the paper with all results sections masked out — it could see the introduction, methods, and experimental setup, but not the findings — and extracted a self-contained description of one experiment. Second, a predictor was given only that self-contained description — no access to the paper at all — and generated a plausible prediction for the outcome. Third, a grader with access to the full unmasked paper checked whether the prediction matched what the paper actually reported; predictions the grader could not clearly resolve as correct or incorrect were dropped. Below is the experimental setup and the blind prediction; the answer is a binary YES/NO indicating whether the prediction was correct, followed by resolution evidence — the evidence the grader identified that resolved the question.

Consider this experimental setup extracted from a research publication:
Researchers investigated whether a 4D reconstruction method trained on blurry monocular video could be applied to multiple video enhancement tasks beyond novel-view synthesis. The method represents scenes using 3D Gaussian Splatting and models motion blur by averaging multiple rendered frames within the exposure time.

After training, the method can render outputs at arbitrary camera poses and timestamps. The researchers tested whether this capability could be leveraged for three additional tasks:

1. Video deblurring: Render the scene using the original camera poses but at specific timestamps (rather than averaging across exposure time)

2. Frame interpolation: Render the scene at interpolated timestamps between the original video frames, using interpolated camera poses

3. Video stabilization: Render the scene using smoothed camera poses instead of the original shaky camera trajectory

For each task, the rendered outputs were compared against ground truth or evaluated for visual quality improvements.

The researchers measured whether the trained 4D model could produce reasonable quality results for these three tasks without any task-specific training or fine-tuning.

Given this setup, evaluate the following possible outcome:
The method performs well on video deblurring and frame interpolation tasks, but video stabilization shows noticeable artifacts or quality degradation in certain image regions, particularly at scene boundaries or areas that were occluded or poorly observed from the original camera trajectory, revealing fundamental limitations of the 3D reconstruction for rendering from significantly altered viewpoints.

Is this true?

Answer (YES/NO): NO